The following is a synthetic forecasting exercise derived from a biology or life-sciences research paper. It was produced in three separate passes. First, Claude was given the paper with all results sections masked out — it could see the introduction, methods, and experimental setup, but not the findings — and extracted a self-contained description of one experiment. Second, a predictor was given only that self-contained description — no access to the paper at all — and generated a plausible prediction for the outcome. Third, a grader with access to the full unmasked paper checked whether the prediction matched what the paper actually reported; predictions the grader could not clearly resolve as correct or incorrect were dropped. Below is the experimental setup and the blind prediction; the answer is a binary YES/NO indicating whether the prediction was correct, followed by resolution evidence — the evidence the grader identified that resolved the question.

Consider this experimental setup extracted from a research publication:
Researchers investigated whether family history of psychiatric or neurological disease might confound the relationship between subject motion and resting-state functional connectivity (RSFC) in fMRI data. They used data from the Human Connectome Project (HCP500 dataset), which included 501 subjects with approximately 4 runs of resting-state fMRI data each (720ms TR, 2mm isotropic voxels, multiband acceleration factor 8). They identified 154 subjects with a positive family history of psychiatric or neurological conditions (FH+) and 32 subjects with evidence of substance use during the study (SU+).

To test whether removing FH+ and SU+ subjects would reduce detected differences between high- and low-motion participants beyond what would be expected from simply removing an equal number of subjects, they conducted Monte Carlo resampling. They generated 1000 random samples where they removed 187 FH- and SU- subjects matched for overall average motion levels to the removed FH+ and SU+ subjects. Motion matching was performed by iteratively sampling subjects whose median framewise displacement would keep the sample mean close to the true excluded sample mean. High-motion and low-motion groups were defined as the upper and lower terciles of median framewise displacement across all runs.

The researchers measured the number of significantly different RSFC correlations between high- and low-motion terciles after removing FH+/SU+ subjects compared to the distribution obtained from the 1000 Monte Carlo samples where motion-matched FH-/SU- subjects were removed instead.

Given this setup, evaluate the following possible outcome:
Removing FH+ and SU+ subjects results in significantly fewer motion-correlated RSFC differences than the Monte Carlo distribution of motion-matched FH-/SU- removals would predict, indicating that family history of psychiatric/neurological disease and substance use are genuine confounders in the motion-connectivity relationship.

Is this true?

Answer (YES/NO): YES